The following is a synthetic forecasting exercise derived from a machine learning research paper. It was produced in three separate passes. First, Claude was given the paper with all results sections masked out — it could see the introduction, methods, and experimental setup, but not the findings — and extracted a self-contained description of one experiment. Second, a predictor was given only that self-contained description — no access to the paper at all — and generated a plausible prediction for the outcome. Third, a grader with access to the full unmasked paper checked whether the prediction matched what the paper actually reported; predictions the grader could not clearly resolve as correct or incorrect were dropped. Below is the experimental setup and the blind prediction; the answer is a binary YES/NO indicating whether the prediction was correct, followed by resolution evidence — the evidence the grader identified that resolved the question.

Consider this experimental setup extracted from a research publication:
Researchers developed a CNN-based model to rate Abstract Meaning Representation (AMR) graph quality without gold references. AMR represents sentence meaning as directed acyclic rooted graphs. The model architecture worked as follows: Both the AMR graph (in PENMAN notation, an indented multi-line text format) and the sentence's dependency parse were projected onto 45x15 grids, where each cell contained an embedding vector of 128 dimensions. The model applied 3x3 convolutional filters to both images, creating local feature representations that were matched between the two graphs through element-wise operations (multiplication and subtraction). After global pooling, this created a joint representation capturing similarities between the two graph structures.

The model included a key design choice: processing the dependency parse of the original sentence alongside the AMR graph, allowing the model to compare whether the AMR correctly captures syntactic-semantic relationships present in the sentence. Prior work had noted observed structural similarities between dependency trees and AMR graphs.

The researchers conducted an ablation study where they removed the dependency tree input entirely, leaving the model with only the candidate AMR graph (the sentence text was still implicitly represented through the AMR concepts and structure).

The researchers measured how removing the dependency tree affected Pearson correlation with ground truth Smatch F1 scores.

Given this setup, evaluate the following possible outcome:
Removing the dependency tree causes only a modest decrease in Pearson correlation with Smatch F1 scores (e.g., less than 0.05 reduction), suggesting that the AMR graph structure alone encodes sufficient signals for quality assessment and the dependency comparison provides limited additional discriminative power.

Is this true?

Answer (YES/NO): YES